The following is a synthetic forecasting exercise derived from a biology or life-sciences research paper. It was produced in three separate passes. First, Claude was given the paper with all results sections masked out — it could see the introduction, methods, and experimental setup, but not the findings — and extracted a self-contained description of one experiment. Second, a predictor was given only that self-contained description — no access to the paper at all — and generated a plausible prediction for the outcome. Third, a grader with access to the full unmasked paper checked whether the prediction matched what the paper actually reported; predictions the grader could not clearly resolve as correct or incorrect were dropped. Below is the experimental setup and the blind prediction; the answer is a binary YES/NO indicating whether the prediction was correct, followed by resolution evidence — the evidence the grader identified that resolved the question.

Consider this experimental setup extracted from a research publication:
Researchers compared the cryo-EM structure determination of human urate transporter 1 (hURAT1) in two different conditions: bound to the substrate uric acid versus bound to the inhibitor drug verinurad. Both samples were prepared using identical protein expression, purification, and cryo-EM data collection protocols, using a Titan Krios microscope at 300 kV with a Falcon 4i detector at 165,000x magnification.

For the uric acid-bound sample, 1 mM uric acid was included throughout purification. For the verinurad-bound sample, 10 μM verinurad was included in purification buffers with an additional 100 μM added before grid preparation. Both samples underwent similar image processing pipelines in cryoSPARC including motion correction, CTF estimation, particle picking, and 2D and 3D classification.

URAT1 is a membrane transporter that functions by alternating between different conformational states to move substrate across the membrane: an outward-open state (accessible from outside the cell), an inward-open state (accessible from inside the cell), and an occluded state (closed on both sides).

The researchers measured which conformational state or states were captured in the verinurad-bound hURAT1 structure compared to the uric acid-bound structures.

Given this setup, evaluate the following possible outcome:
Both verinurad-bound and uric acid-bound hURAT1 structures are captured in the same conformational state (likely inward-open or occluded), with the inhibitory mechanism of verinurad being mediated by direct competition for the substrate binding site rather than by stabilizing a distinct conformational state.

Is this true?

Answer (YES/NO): NO